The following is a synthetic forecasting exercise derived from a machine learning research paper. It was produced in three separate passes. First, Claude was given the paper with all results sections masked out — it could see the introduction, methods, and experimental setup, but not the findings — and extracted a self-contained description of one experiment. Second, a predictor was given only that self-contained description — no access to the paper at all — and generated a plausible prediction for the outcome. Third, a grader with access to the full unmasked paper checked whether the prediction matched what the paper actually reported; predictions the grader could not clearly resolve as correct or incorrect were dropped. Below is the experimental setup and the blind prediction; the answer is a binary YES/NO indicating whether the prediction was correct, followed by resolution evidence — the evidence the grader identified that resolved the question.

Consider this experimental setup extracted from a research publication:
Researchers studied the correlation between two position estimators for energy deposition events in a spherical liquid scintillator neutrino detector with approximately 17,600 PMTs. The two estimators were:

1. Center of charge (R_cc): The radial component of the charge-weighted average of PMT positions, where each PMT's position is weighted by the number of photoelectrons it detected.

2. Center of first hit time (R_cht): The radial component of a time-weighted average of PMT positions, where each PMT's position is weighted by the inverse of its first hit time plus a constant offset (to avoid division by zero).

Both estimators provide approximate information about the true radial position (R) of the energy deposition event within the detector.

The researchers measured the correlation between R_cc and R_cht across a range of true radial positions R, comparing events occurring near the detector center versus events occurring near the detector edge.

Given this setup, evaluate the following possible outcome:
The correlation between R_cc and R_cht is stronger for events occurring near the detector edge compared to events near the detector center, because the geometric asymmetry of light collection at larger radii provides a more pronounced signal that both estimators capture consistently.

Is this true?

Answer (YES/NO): NO